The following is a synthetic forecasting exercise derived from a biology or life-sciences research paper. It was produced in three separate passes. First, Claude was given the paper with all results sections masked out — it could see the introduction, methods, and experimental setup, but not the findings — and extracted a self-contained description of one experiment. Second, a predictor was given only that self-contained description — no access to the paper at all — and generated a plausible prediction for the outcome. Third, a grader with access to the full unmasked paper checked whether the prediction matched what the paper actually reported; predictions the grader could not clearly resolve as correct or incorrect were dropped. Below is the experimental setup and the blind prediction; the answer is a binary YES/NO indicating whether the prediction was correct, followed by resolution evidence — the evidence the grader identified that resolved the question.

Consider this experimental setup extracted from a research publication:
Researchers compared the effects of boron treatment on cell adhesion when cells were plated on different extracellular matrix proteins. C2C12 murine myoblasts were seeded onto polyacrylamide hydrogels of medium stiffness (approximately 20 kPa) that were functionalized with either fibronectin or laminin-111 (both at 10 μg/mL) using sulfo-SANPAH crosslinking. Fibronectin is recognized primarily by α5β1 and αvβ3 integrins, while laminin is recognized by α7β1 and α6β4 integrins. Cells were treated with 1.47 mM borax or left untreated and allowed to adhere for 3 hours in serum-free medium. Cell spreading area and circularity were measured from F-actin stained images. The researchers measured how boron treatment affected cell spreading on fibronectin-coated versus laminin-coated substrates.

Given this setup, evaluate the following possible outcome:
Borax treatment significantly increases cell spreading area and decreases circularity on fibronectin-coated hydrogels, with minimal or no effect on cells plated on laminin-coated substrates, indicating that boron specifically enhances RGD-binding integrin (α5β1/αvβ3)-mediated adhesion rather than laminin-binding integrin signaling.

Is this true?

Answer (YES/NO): YES